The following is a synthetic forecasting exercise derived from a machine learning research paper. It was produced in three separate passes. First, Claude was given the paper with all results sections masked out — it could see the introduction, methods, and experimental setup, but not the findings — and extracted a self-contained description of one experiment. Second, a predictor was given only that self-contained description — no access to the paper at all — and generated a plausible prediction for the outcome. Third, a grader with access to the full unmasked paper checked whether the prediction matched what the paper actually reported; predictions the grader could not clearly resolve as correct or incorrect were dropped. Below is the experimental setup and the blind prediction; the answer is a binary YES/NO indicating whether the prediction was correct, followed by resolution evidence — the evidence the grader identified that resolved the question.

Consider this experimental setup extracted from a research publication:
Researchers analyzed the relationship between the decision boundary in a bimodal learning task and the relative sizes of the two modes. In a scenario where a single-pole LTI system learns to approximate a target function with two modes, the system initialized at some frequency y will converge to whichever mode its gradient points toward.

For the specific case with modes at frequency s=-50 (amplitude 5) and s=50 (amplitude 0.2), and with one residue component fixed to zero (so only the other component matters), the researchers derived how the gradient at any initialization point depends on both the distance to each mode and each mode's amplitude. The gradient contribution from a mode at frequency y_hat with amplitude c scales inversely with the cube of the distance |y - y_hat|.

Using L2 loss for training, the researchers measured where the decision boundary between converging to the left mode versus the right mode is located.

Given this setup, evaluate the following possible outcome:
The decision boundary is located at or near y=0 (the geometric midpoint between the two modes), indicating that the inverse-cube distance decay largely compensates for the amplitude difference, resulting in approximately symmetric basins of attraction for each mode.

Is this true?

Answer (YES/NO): NO